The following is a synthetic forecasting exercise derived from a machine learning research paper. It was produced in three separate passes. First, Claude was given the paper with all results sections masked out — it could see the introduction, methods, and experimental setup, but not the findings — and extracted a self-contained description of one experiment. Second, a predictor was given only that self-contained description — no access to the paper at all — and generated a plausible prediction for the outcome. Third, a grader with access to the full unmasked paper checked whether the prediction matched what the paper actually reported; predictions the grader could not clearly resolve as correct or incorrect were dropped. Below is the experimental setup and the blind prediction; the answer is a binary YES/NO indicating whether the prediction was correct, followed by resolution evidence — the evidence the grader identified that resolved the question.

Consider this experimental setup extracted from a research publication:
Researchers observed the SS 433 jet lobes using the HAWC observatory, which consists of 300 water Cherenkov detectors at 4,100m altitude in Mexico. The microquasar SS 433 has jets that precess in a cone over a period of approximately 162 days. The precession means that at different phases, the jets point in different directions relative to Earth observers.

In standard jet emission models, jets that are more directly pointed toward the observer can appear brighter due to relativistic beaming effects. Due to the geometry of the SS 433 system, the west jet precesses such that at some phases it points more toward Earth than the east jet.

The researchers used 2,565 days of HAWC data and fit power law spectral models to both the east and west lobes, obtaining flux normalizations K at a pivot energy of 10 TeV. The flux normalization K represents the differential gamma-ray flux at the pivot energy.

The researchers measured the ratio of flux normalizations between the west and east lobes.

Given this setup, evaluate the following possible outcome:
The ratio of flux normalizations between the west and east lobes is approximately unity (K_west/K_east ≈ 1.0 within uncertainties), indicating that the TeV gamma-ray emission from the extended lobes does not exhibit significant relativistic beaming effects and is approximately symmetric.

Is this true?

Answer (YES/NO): NO